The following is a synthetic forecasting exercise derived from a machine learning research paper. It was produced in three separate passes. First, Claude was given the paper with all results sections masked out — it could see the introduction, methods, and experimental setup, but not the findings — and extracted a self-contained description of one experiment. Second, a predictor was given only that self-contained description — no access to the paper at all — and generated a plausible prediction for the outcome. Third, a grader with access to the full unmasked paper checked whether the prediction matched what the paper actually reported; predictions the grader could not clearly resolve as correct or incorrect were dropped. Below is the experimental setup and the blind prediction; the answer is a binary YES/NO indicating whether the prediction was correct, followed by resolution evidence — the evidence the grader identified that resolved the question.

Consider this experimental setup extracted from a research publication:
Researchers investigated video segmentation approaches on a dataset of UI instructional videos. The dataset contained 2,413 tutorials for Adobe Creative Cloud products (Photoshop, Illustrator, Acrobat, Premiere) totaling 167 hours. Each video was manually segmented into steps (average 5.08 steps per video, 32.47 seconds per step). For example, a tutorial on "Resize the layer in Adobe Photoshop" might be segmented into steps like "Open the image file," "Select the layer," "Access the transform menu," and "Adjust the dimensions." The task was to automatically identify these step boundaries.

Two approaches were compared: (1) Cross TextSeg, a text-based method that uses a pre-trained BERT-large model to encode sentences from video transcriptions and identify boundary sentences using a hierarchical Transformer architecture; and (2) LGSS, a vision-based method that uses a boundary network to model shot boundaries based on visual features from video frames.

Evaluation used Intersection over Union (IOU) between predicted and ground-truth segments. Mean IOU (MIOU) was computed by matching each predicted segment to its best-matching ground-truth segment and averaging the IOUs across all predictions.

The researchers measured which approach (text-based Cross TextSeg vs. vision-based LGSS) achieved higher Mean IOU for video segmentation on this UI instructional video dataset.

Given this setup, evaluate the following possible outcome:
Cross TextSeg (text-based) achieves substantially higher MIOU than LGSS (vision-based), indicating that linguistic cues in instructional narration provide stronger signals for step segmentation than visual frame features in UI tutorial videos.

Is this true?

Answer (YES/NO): NO